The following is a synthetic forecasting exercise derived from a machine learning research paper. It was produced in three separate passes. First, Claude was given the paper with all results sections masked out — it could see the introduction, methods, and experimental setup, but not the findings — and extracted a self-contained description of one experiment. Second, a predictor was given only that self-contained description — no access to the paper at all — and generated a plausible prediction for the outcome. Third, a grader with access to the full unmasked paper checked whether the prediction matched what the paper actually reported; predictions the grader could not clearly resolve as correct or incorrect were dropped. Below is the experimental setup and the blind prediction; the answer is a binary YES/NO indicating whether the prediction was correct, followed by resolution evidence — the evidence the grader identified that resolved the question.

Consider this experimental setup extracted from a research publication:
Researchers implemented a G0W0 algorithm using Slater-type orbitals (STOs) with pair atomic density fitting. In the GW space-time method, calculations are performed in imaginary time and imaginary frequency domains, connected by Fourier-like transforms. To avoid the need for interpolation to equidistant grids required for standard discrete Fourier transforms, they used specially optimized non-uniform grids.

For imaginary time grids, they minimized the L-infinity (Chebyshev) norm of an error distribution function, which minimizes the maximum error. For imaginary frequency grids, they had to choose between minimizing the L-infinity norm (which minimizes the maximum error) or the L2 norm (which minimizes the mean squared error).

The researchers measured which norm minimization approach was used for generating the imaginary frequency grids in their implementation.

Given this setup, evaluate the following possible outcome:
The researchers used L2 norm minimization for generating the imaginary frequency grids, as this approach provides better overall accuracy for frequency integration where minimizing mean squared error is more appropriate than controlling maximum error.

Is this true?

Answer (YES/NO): YES